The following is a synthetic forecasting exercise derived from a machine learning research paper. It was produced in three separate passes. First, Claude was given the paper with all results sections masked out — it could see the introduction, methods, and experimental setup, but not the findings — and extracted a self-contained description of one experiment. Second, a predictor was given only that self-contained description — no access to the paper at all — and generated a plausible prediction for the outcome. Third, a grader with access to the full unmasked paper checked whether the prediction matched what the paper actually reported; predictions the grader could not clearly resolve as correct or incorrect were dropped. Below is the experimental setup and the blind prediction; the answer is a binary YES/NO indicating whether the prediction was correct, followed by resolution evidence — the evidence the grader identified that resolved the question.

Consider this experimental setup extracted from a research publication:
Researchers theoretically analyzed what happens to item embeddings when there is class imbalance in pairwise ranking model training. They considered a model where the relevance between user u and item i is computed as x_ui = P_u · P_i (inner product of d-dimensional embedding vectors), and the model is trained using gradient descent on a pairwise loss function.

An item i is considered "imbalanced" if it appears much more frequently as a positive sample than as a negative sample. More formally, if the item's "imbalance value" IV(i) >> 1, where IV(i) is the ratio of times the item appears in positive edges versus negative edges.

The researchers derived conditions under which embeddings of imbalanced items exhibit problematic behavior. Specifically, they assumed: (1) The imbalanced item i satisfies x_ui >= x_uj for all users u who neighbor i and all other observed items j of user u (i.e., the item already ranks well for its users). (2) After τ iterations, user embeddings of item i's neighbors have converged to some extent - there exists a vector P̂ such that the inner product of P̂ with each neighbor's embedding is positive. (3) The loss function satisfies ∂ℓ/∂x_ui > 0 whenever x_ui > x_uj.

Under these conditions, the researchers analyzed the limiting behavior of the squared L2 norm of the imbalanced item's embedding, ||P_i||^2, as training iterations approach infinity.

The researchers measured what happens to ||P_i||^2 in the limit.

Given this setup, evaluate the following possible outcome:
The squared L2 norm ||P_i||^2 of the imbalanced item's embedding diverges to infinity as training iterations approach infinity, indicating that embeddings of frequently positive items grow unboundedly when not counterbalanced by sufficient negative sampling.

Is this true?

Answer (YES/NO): YES